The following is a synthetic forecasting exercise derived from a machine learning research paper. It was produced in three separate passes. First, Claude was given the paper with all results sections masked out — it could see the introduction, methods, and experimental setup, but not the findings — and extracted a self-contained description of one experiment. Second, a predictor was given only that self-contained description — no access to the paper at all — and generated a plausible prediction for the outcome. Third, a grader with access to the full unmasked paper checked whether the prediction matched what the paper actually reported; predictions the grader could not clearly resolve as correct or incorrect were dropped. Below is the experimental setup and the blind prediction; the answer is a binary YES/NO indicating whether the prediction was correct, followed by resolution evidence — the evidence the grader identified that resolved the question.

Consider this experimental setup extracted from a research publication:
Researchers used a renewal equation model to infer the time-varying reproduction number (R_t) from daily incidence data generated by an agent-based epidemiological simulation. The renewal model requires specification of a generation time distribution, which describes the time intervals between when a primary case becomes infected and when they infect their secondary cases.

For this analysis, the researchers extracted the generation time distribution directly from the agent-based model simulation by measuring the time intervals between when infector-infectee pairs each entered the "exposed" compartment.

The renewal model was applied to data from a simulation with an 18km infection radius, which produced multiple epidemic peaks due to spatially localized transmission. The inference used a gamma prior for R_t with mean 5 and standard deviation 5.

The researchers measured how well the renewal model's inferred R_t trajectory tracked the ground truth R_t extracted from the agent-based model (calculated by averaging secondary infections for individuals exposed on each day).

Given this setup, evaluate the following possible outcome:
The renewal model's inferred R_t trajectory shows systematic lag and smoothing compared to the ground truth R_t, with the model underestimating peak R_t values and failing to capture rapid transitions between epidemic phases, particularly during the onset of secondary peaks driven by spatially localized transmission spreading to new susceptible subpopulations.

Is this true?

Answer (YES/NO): NO